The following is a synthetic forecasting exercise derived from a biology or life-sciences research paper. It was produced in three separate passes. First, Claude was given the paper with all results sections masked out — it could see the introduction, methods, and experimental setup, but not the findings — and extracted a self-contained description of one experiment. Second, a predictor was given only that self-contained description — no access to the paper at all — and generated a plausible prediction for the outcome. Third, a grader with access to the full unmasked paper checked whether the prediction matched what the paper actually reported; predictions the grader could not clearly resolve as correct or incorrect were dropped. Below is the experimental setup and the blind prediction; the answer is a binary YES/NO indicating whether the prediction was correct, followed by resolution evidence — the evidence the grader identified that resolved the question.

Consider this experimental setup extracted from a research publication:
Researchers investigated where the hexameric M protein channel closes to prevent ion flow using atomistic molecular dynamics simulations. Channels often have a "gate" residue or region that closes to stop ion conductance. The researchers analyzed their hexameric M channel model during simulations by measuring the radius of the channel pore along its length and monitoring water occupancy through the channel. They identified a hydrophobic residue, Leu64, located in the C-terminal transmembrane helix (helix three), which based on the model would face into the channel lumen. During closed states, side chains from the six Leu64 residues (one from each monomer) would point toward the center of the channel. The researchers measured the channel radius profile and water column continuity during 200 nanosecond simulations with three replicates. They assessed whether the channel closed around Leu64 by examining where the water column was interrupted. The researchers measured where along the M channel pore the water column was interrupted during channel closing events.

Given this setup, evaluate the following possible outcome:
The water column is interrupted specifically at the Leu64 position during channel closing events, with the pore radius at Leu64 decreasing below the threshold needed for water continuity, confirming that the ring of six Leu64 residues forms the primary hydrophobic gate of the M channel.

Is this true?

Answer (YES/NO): NO